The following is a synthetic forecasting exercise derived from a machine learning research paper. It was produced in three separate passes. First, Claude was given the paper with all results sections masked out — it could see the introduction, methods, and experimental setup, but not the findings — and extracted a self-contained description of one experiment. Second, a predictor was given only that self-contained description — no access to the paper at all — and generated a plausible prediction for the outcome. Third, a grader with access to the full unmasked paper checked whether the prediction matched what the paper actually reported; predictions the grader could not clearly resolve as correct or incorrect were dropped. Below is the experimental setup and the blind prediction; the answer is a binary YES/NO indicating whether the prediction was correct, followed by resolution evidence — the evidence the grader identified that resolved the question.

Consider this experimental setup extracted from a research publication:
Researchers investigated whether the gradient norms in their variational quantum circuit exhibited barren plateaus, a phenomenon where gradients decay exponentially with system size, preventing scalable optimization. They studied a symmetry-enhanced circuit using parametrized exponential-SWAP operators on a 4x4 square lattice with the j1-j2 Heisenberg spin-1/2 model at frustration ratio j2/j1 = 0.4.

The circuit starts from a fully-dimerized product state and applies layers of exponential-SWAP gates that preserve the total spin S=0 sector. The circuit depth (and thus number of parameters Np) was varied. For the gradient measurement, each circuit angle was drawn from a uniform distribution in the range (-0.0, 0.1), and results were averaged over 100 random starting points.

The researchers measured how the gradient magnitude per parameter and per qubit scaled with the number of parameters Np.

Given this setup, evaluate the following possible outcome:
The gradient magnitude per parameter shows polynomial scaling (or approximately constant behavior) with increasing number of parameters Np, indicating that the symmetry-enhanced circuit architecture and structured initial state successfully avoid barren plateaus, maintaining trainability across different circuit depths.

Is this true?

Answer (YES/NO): YES